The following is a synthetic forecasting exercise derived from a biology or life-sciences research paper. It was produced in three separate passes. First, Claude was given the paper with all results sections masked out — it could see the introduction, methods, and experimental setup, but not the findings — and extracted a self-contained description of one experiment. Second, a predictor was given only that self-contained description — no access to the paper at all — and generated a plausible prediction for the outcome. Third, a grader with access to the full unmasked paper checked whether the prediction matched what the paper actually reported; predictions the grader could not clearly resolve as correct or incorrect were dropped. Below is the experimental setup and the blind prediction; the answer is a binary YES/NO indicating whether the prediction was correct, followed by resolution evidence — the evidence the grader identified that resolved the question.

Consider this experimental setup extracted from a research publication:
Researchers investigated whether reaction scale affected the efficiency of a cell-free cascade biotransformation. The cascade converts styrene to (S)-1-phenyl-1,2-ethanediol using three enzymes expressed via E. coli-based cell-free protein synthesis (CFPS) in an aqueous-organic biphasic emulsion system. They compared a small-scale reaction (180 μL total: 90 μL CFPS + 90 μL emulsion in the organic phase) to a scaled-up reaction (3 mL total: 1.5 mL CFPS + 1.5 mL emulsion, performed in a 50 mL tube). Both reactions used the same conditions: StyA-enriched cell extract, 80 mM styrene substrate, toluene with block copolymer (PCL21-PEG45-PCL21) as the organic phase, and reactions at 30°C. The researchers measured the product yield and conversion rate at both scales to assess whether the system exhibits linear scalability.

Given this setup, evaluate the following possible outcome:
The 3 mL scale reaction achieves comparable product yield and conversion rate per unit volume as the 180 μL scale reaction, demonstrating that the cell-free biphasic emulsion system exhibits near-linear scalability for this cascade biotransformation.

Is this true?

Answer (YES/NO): YES